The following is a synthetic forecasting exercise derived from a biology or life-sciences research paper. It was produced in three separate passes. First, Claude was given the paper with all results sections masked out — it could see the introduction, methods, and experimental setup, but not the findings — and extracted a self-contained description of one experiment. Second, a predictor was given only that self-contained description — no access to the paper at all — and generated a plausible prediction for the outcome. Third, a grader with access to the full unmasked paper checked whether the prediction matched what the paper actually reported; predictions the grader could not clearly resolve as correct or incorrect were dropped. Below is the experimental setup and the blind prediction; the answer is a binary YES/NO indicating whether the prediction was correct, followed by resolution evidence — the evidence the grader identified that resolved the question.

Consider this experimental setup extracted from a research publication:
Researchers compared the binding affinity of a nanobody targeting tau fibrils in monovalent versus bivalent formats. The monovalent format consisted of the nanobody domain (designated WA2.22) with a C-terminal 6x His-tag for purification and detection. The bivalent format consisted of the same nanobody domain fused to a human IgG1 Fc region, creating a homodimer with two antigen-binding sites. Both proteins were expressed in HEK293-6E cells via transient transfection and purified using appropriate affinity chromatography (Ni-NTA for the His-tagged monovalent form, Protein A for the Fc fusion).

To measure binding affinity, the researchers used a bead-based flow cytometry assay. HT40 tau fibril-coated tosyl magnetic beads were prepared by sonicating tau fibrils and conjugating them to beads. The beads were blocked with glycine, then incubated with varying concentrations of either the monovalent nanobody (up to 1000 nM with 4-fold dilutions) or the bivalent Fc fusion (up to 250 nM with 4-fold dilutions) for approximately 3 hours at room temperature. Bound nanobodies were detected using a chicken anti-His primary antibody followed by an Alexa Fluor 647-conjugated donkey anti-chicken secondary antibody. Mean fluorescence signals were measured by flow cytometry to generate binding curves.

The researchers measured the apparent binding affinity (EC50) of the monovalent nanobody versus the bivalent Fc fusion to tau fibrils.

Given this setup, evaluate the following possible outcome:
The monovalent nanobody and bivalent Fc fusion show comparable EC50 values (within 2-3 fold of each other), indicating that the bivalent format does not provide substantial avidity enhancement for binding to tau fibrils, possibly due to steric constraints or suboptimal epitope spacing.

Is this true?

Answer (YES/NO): NO